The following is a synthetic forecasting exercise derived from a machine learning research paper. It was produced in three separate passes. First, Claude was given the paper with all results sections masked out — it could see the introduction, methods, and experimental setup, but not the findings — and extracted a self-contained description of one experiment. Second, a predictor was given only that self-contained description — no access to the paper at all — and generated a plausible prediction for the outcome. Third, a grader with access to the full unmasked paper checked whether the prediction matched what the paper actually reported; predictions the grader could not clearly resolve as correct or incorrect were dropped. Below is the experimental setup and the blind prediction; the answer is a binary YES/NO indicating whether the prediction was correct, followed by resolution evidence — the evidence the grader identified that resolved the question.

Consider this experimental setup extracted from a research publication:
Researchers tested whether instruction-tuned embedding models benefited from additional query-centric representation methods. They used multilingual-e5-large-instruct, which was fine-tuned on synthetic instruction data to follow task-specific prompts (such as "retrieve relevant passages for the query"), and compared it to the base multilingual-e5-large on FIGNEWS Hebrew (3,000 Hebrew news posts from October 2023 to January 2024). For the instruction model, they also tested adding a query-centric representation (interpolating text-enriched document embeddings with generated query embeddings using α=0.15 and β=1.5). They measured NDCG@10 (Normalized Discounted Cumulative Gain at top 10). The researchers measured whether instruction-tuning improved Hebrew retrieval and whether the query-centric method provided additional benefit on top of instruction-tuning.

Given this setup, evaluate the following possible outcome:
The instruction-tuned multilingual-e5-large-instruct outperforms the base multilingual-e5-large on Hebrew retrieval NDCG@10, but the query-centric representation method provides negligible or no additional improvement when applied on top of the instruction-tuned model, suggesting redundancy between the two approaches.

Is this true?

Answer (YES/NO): NO